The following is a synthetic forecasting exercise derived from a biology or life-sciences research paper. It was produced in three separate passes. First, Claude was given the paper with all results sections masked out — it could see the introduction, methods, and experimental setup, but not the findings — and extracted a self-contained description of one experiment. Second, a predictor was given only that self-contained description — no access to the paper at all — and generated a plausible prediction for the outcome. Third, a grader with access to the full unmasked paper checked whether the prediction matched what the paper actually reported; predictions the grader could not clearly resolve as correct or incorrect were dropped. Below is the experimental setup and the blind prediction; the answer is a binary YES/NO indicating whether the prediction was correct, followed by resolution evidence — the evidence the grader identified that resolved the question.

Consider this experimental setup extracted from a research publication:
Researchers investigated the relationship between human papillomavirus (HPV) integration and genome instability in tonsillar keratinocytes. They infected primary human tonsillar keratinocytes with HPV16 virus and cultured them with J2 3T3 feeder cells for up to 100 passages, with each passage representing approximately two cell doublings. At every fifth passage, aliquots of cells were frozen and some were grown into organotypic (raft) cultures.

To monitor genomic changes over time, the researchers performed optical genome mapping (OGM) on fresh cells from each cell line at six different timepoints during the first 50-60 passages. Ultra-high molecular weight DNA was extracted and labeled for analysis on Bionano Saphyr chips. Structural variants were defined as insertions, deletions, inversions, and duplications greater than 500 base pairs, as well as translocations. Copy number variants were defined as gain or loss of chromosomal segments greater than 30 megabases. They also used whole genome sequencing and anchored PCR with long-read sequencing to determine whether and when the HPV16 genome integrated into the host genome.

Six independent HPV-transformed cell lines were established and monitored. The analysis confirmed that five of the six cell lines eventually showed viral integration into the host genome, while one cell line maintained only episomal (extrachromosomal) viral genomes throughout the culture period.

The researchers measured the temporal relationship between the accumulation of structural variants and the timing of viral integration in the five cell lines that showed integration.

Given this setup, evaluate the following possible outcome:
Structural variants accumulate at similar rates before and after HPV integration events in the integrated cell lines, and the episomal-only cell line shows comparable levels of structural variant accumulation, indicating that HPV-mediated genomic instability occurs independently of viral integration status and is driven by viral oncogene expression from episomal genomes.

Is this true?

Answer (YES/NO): NO